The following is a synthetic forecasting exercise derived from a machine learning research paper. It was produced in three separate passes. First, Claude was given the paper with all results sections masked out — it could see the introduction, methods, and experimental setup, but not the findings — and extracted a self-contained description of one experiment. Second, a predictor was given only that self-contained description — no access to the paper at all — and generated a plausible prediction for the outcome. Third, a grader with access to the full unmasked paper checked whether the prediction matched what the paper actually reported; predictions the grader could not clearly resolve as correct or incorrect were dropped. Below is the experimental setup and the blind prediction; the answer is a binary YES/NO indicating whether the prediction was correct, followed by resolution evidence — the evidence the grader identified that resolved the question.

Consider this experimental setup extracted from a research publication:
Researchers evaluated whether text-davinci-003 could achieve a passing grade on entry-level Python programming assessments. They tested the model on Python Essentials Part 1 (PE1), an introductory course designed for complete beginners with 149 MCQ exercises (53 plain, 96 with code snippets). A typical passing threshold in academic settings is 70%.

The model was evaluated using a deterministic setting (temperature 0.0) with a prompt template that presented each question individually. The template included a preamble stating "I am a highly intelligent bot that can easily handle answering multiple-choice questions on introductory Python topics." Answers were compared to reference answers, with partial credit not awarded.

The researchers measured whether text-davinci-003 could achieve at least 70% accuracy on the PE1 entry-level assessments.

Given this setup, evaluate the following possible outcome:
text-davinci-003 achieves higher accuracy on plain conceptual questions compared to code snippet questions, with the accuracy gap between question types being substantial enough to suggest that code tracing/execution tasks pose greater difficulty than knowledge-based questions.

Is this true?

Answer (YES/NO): YES